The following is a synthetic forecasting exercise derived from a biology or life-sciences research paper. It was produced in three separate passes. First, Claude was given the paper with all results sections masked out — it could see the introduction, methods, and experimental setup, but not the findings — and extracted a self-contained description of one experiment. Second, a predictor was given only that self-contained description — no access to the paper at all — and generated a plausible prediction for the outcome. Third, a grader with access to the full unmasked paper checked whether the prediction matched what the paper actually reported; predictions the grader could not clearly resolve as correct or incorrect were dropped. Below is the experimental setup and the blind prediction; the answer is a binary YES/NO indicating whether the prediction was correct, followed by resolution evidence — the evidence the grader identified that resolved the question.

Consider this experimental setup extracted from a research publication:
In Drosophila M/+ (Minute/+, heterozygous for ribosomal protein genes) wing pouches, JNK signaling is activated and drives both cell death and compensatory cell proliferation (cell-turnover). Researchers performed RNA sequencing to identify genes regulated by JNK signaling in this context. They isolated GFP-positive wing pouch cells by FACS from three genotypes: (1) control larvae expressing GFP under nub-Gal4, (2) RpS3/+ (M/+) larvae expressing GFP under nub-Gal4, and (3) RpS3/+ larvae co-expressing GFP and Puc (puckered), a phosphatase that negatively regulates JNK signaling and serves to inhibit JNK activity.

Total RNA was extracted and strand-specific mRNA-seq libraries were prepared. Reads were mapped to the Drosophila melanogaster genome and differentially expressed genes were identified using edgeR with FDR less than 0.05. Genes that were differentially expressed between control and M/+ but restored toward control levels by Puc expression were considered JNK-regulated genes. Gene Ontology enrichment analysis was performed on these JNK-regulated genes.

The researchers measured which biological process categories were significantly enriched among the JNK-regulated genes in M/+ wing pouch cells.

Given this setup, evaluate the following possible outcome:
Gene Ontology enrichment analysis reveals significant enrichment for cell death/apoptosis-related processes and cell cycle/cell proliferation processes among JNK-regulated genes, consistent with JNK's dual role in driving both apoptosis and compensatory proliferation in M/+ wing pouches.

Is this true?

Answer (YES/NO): NO